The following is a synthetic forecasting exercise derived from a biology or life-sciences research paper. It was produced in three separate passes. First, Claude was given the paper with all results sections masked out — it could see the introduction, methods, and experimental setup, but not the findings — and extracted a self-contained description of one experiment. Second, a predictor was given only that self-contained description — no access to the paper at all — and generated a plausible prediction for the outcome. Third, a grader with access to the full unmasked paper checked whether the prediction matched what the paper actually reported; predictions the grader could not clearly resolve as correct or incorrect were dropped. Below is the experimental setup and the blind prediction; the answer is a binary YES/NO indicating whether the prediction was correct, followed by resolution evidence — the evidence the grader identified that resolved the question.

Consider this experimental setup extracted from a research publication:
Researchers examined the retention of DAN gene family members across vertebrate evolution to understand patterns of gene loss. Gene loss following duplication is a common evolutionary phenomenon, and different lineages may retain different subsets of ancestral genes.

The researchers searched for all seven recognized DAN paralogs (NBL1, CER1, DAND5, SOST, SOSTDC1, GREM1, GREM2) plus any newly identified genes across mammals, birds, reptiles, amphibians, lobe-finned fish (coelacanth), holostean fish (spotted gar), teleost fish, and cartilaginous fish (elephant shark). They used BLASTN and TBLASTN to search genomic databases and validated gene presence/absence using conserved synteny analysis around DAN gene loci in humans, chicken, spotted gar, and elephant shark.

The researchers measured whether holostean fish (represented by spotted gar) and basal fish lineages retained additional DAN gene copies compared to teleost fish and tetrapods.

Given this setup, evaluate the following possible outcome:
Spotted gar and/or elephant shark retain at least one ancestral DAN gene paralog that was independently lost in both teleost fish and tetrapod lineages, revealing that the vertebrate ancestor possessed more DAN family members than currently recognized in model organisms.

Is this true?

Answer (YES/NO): YES